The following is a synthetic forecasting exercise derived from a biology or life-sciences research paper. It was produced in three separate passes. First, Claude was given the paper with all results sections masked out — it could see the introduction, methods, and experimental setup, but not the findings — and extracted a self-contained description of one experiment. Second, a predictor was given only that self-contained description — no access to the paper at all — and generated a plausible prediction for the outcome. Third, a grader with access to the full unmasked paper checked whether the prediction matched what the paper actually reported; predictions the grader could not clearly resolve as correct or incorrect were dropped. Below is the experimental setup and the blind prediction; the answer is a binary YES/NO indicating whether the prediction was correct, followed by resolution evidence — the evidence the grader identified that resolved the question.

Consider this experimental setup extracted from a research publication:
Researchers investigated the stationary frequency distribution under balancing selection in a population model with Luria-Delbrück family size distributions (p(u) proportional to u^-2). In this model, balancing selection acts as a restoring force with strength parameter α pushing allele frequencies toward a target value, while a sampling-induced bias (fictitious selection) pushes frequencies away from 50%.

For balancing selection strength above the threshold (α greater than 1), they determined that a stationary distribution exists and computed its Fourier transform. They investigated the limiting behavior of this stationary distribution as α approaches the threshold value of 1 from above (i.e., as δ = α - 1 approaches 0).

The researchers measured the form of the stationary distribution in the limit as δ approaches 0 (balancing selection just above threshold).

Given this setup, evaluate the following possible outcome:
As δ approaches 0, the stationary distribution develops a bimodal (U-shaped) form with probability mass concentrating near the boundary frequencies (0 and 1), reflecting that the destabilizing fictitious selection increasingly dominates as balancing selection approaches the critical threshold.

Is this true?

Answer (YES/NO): NO